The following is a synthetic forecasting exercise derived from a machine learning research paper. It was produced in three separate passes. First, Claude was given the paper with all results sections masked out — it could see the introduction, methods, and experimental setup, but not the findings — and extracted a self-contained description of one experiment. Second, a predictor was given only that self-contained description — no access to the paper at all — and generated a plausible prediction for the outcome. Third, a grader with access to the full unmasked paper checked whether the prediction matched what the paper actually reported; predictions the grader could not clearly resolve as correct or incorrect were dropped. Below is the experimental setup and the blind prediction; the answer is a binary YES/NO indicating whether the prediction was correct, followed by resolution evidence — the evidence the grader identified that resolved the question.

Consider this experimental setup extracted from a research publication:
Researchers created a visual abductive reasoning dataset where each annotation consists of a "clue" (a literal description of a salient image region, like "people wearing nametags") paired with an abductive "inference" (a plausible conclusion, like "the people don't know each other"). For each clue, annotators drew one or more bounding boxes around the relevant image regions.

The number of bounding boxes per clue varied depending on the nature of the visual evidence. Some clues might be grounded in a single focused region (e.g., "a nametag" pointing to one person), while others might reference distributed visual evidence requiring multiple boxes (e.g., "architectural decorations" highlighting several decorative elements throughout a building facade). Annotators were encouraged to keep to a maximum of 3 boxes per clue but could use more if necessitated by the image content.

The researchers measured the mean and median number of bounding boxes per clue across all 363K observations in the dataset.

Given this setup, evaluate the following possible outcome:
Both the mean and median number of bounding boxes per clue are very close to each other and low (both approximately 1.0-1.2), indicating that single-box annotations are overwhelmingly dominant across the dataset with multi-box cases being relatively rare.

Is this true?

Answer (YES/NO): YES